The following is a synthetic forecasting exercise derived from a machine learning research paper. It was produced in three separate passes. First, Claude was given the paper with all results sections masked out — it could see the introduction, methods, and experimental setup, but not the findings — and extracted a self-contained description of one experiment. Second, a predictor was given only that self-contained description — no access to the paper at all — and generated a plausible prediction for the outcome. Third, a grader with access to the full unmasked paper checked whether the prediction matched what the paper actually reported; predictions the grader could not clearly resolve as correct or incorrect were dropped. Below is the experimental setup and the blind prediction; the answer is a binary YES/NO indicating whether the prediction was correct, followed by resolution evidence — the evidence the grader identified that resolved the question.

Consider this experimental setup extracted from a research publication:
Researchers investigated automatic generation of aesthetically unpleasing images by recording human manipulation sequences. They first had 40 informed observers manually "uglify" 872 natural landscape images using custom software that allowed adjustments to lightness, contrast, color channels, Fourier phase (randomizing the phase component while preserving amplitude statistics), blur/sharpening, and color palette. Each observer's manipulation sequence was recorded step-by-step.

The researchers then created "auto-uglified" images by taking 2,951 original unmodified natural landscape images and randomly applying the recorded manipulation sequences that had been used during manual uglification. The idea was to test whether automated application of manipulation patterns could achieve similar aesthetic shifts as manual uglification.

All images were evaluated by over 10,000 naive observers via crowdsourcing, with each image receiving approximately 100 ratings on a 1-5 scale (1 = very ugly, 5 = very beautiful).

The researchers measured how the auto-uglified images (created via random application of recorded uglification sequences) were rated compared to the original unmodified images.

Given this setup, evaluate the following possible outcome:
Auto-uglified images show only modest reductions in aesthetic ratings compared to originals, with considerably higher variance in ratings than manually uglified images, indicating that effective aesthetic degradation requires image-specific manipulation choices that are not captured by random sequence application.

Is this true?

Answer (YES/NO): NO